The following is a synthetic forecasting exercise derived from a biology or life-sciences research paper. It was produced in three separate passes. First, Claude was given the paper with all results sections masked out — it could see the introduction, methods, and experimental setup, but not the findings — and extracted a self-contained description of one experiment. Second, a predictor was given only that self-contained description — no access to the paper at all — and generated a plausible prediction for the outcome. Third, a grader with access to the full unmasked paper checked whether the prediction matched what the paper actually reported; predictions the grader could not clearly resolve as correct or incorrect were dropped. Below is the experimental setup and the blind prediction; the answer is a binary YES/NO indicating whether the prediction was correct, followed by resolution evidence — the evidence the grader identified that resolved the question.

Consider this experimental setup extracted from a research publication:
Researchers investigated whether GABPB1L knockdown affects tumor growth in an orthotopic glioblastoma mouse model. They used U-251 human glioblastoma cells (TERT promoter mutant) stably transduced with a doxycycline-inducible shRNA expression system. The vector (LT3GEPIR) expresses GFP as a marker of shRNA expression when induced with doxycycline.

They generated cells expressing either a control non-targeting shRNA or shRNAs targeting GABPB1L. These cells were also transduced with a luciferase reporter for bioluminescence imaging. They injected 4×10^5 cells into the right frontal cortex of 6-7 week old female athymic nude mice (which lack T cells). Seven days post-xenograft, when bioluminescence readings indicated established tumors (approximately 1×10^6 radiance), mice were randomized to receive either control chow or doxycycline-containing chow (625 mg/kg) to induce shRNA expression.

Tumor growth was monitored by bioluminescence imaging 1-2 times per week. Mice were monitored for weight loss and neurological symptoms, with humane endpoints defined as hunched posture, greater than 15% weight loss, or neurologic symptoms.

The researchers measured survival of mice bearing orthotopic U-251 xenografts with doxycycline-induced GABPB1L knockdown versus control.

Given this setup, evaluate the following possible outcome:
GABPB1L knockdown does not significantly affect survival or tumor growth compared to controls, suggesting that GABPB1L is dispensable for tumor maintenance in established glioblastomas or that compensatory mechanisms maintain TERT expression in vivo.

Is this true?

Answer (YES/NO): NO